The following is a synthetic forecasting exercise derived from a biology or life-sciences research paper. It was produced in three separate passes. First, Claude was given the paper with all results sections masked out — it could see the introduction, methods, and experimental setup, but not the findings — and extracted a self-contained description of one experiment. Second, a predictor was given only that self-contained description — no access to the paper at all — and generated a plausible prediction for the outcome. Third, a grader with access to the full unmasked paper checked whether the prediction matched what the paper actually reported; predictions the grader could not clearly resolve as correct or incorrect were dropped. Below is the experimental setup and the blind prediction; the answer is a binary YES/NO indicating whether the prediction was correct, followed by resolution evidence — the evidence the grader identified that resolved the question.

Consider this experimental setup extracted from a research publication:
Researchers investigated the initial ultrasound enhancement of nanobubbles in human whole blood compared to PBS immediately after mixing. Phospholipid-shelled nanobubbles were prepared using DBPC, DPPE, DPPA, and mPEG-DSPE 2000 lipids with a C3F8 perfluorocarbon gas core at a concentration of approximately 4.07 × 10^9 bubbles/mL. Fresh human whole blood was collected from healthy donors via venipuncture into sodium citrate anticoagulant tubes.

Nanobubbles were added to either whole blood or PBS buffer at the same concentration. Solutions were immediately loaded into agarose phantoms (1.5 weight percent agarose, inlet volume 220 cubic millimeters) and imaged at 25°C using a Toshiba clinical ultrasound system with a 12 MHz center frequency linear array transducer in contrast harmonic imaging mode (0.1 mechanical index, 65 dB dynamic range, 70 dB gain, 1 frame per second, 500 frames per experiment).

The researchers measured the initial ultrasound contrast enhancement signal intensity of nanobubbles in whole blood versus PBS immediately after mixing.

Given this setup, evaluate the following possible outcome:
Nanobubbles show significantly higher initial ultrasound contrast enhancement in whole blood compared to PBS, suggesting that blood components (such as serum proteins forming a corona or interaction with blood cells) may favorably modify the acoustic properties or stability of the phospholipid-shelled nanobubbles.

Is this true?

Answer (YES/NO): NO